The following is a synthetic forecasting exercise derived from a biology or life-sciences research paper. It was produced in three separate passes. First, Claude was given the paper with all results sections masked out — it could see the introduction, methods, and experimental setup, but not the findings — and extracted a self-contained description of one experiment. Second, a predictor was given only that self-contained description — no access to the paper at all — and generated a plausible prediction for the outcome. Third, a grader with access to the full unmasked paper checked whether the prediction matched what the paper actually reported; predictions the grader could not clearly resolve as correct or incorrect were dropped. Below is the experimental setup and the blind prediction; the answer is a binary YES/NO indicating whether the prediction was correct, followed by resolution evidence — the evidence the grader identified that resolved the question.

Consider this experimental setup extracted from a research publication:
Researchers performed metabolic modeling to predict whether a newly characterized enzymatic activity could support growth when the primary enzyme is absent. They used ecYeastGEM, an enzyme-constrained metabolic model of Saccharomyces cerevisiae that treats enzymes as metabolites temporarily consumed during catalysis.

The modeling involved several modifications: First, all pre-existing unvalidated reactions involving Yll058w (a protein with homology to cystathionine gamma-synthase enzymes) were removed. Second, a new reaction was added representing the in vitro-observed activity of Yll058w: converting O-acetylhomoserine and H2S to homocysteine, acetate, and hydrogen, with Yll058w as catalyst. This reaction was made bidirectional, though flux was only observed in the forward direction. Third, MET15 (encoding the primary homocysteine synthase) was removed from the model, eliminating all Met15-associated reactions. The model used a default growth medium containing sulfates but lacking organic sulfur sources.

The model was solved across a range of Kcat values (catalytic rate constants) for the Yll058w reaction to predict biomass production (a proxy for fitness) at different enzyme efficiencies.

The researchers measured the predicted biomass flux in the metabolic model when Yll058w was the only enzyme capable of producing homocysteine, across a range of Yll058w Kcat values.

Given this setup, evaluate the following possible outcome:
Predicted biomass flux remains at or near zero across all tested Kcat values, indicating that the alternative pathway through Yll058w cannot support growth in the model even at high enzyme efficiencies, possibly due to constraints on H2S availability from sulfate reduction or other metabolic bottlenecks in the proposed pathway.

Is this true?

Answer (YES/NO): NO